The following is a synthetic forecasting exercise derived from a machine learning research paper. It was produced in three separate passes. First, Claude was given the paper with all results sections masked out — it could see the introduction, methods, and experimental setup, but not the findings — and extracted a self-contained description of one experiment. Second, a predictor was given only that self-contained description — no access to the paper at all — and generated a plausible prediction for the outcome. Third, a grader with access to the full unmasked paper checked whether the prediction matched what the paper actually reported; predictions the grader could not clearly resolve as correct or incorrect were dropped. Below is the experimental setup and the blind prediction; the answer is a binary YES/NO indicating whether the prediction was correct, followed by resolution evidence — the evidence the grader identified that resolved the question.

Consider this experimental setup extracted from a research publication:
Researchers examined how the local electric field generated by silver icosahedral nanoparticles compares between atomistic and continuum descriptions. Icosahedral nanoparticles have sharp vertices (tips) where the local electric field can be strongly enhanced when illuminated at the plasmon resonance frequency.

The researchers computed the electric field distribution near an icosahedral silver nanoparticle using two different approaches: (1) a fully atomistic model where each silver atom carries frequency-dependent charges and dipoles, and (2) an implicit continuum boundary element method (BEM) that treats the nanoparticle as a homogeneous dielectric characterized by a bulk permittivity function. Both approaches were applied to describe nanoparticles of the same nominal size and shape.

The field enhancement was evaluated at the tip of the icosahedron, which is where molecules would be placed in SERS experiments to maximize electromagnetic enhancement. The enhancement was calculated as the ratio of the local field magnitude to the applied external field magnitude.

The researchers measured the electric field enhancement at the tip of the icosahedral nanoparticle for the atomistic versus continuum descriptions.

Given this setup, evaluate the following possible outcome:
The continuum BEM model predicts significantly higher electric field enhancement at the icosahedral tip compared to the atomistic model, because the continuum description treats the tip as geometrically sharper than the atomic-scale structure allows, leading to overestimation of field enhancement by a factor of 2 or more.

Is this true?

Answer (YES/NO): YES